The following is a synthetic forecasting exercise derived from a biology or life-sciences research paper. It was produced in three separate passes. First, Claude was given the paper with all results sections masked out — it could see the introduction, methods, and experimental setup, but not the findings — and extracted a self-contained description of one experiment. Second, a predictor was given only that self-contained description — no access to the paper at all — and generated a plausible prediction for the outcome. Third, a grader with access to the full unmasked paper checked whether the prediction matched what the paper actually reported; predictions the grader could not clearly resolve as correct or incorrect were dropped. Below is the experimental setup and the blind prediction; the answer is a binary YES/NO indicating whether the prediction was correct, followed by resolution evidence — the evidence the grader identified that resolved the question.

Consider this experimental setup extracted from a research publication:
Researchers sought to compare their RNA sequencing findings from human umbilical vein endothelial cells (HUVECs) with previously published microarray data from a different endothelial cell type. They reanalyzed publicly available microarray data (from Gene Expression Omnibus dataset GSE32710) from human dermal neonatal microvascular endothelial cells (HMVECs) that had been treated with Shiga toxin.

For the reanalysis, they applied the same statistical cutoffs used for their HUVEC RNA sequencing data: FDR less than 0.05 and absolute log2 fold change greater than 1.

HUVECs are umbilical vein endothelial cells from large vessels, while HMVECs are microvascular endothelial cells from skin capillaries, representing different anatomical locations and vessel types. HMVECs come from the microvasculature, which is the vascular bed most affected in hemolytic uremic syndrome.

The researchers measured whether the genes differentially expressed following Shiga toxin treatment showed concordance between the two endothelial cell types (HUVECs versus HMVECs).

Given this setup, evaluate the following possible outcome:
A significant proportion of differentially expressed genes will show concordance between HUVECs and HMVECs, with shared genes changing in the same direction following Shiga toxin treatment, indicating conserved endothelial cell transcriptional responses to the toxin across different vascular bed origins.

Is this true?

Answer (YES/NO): YES